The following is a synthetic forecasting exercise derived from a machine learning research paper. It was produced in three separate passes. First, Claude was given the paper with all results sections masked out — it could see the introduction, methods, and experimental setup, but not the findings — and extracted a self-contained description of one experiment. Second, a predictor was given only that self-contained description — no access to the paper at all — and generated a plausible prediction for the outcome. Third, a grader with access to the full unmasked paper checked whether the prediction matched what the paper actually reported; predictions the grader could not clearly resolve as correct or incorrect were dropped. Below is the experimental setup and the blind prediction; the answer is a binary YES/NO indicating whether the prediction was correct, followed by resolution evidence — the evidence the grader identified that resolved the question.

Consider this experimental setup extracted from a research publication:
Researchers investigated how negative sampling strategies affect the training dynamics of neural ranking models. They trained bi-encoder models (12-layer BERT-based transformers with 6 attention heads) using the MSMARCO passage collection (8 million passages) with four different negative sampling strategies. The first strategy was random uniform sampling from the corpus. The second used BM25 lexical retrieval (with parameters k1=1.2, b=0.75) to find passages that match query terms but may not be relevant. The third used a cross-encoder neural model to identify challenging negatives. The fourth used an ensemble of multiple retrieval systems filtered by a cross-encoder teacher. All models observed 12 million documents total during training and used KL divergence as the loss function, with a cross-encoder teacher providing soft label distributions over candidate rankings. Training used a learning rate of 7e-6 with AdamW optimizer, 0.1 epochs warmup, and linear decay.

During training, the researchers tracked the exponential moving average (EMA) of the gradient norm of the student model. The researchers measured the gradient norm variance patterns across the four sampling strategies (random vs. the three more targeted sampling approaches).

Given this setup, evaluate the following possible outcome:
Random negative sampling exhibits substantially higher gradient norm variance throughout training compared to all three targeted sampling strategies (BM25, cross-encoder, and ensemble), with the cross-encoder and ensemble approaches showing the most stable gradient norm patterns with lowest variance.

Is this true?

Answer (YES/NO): NO